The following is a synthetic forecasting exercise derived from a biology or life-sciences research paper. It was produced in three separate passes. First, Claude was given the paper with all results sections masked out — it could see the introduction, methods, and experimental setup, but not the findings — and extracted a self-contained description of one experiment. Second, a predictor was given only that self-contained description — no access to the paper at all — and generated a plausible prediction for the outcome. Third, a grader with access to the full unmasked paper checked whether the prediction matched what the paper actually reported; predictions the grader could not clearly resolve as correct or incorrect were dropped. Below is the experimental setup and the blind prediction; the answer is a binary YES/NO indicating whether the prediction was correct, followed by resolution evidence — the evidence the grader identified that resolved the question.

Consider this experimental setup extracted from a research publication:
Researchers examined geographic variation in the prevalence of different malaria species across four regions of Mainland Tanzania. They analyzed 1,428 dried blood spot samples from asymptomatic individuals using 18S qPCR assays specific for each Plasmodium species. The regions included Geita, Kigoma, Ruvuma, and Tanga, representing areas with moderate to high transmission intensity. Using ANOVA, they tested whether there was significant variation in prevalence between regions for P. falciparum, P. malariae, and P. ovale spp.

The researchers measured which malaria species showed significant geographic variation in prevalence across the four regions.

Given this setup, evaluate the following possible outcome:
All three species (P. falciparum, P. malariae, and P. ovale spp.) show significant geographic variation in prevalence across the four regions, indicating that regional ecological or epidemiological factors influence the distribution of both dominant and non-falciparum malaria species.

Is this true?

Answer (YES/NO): NO